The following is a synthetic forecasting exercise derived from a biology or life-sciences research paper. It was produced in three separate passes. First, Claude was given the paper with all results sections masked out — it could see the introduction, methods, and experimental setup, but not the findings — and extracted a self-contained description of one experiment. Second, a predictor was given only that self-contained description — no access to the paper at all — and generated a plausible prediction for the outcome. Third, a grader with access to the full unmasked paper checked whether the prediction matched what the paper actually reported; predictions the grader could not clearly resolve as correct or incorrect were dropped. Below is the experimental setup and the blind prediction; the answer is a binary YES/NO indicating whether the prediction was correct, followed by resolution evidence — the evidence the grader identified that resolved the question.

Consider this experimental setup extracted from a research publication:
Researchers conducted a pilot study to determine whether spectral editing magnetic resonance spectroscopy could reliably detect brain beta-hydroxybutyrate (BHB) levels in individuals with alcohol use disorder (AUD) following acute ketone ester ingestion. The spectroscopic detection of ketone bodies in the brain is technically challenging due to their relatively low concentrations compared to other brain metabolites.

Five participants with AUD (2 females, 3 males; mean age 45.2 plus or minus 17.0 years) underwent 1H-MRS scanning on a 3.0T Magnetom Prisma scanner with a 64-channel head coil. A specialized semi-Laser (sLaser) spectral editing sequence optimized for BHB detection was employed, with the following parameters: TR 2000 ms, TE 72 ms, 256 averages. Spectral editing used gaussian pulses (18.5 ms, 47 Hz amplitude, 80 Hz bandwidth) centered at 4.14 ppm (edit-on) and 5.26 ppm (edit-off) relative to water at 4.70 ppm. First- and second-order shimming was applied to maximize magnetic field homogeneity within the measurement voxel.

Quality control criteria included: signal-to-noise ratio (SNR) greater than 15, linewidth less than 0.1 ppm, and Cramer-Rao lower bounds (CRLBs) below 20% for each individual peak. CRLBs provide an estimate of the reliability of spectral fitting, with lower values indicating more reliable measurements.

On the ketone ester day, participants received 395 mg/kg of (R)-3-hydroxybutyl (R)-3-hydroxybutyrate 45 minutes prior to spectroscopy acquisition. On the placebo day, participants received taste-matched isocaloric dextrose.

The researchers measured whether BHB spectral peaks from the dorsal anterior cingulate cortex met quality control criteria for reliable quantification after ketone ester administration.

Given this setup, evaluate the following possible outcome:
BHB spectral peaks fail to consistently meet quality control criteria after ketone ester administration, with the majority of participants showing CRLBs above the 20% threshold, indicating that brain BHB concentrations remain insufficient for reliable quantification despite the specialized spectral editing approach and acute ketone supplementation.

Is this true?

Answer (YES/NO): NO